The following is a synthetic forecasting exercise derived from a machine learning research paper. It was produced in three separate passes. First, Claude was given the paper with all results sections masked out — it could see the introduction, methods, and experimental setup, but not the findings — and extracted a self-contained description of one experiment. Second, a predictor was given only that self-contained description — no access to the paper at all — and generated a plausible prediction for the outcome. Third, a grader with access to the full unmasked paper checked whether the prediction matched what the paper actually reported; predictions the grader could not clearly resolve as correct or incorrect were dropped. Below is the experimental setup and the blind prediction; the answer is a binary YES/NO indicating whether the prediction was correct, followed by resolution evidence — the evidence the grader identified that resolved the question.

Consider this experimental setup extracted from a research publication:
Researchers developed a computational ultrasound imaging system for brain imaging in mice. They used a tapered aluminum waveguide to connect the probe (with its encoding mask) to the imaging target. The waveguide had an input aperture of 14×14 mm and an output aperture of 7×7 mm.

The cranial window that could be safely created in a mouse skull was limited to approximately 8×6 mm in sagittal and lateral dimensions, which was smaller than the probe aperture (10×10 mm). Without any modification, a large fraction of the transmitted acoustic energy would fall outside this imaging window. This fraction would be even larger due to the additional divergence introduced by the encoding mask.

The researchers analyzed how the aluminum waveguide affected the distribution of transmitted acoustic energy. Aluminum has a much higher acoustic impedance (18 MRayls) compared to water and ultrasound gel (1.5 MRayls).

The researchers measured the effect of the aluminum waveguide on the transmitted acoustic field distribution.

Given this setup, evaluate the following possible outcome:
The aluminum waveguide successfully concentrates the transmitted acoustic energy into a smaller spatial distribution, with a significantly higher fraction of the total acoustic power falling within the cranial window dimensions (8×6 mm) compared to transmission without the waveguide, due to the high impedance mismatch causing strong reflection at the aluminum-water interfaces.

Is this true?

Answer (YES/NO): YES